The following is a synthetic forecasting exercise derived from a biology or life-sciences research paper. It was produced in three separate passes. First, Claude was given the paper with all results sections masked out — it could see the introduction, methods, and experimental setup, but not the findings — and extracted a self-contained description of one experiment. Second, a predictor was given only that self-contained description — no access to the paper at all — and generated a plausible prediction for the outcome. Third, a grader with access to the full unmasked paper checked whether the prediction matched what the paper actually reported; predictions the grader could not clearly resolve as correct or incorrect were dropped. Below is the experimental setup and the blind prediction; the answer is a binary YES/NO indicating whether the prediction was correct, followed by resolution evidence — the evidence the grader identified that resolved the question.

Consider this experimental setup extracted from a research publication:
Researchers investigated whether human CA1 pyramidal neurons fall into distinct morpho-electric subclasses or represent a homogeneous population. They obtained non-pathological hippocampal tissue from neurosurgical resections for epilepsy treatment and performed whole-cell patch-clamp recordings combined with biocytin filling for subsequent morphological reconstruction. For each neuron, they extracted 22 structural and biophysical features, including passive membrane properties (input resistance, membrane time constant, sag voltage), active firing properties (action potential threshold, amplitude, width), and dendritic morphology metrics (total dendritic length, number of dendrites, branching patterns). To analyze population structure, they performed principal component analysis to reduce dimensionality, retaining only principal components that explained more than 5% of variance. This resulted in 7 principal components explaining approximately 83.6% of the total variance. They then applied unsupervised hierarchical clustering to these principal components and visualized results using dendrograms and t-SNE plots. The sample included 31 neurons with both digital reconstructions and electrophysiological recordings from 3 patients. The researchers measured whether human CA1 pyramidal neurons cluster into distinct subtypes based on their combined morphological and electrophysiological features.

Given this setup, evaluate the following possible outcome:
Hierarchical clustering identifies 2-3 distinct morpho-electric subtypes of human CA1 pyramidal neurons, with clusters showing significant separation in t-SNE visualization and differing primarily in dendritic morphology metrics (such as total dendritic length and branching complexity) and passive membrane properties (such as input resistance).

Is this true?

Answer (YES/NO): NO